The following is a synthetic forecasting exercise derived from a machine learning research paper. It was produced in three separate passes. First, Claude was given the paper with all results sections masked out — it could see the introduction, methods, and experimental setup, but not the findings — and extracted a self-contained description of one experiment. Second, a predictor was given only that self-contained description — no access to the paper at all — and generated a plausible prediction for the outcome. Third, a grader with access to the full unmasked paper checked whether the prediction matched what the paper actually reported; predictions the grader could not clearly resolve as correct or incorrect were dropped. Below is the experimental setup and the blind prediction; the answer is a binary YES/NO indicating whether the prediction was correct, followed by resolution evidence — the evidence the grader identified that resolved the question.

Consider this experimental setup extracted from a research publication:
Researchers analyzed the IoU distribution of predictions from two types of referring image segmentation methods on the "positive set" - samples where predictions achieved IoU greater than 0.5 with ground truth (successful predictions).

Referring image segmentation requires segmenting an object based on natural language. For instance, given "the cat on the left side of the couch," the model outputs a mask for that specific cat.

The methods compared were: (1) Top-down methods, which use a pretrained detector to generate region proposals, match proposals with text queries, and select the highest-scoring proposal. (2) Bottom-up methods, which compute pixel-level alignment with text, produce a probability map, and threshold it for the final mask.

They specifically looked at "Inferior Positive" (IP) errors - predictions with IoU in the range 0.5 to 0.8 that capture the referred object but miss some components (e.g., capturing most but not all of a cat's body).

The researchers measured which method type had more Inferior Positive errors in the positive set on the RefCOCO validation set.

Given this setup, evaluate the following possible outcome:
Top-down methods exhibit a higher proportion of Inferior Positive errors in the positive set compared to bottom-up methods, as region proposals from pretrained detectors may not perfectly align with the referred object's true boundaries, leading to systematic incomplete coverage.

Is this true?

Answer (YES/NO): NO